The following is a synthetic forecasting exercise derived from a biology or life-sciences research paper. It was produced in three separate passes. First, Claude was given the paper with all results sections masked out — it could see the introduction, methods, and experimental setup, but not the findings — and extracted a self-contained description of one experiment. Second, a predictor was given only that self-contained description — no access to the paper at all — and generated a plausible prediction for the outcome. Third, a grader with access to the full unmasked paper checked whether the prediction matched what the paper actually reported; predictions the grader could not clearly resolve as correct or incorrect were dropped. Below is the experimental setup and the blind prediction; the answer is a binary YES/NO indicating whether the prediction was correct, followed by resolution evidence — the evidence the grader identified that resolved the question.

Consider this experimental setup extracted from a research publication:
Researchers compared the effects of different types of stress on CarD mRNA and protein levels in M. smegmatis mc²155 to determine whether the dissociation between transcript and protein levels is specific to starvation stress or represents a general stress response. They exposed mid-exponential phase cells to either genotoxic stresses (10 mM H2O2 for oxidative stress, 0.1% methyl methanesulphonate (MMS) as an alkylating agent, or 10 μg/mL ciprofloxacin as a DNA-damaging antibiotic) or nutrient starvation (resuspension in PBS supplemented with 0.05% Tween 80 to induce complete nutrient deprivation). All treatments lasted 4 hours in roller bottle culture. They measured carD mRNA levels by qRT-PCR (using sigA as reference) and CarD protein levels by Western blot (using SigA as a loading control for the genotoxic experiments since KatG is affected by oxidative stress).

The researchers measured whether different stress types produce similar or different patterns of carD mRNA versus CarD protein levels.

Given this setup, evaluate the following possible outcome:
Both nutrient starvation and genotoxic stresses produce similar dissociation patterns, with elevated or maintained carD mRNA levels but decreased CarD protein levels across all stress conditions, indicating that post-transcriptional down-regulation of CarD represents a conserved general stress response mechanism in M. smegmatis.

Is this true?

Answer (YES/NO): NO